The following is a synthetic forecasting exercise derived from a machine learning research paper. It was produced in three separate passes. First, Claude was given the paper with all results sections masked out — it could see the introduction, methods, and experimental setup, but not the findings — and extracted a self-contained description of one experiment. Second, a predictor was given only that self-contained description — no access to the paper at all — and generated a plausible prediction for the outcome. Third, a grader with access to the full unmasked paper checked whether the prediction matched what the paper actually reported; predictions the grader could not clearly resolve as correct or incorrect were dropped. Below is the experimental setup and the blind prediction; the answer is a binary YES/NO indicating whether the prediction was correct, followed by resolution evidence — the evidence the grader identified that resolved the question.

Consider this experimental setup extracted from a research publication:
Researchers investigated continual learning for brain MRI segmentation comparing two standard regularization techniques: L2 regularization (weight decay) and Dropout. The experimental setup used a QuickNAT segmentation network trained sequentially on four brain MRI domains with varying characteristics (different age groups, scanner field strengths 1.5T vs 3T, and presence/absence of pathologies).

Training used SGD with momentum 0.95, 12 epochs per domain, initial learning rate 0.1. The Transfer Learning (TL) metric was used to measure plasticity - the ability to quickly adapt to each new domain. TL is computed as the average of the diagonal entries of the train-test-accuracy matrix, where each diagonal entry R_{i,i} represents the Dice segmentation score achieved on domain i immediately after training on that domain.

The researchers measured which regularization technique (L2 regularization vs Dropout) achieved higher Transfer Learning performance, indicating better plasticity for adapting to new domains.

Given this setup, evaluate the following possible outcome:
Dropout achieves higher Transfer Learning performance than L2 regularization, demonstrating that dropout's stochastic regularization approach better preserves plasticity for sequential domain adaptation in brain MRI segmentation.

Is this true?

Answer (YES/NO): YES